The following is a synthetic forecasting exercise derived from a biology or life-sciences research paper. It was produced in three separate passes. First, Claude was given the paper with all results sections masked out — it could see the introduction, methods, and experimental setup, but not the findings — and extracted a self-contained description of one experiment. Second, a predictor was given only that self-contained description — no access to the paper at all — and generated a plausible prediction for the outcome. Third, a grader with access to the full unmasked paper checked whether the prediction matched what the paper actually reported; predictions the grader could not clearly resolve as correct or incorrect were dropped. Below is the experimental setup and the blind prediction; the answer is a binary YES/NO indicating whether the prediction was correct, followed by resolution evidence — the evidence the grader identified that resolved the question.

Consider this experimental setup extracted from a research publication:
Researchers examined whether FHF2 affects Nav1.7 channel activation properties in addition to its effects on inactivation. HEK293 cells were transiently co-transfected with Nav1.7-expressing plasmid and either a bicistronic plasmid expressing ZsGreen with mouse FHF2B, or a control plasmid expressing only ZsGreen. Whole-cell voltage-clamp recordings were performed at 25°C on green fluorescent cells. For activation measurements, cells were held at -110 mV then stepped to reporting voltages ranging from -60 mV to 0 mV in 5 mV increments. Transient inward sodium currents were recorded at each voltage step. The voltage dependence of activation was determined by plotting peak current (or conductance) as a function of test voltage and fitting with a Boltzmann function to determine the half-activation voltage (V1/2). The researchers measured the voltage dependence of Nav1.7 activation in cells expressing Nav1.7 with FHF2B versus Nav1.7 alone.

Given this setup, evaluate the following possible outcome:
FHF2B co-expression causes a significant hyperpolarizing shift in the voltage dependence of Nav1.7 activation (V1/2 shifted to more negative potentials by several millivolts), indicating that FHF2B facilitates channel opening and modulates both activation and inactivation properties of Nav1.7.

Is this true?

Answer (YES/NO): NO